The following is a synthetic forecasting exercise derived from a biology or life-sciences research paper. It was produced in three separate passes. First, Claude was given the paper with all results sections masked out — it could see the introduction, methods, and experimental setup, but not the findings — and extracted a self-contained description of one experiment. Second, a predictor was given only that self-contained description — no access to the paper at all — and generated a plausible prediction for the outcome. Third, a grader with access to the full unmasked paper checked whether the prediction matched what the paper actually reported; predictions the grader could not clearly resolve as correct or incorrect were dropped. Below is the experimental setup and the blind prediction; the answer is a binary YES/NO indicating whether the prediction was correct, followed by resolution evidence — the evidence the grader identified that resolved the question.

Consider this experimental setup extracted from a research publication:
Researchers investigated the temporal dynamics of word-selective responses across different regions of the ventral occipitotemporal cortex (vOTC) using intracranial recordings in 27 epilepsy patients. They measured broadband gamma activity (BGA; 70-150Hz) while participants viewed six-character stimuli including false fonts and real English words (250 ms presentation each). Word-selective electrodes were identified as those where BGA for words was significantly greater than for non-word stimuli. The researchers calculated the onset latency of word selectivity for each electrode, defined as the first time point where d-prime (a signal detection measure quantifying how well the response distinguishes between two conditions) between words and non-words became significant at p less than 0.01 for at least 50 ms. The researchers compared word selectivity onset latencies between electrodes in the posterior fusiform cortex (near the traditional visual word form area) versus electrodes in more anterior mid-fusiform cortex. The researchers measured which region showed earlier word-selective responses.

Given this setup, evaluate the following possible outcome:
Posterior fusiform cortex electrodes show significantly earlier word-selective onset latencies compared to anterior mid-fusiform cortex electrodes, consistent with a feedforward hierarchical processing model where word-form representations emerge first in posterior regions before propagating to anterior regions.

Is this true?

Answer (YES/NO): NO